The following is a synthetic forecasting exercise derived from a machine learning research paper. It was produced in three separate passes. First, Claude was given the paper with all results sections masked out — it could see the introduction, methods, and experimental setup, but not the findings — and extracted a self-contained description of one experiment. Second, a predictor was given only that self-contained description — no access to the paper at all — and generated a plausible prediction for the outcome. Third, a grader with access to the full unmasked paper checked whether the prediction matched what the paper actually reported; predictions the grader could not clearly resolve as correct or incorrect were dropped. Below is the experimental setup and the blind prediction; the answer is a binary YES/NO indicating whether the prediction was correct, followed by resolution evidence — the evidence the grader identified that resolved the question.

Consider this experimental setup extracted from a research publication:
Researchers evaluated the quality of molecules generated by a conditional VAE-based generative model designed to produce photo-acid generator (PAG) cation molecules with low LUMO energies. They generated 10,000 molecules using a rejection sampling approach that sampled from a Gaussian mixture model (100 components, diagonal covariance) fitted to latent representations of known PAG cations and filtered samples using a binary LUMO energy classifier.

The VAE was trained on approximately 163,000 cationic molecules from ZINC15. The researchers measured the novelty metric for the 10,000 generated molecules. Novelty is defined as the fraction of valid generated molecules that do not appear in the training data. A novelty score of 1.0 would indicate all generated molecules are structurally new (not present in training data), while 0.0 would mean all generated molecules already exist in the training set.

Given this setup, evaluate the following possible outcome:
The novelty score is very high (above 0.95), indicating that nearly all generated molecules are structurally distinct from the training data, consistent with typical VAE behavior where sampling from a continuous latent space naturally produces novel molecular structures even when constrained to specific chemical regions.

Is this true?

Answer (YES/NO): YES